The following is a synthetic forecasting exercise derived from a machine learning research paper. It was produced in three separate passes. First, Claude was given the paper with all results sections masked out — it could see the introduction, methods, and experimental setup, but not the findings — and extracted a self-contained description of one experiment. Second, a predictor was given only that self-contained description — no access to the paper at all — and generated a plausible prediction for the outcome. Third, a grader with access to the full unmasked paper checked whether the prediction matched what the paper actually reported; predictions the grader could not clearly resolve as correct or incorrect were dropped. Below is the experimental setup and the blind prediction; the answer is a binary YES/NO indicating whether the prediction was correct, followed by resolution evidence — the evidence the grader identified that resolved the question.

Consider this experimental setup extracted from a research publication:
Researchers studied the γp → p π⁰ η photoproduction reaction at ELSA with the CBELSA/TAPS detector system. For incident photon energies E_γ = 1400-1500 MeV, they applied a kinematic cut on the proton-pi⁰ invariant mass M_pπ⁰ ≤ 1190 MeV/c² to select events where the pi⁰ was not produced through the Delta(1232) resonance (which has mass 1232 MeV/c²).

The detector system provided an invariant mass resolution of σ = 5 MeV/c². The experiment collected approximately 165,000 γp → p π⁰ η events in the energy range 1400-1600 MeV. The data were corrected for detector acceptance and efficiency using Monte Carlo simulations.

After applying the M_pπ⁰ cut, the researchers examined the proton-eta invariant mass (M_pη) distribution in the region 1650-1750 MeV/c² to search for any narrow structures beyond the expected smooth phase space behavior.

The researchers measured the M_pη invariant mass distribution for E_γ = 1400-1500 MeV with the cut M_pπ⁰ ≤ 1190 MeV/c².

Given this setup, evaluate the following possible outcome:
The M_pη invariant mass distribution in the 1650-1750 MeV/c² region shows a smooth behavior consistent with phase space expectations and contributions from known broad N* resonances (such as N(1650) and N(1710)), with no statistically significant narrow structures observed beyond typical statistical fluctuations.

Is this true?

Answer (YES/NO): NO